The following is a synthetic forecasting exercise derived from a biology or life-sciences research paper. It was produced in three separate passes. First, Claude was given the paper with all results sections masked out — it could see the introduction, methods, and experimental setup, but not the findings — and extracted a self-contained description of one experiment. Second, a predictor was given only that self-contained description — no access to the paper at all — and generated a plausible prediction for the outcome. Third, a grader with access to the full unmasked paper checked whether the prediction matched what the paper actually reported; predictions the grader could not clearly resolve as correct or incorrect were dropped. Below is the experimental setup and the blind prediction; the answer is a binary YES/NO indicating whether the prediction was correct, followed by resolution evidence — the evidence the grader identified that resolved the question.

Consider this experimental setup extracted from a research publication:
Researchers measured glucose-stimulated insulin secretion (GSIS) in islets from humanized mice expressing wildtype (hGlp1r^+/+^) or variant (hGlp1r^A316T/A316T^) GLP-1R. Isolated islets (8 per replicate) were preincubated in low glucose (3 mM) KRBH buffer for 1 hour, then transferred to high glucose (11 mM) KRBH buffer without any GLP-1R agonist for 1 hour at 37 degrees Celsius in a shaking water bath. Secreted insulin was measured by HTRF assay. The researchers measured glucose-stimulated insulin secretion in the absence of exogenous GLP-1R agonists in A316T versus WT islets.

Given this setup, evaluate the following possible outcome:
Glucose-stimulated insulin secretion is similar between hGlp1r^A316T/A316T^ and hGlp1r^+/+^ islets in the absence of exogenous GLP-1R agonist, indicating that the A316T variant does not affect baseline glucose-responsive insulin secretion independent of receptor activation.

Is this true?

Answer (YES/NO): NO